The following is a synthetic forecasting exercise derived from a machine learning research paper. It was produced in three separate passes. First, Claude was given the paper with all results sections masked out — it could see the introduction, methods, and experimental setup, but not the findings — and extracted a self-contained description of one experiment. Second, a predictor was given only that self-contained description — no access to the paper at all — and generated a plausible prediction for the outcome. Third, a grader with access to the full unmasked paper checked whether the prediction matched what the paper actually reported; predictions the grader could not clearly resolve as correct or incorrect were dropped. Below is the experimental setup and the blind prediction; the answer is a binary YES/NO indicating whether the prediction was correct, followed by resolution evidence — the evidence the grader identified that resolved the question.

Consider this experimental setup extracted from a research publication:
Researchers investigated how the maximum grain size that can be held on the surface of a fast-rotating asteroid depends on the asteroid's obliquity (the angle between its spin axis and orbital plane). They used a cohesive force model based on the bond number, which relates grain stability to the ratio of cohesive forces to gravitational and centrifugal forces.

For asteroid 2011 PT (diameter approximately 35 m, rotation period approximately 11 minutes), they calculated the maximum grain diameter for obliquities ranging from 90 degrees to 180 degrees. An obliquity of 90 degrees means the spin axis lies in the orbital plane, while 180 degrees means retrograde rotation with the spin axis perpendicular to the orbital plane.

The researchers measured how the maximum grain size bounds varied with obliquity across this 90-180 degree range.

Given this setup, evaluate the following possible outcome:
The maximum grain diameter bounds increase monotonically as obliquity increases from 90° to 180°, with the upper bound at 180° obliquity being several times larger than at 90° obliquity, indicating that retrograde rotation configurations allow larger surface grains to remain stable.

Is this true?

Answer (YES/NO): NO